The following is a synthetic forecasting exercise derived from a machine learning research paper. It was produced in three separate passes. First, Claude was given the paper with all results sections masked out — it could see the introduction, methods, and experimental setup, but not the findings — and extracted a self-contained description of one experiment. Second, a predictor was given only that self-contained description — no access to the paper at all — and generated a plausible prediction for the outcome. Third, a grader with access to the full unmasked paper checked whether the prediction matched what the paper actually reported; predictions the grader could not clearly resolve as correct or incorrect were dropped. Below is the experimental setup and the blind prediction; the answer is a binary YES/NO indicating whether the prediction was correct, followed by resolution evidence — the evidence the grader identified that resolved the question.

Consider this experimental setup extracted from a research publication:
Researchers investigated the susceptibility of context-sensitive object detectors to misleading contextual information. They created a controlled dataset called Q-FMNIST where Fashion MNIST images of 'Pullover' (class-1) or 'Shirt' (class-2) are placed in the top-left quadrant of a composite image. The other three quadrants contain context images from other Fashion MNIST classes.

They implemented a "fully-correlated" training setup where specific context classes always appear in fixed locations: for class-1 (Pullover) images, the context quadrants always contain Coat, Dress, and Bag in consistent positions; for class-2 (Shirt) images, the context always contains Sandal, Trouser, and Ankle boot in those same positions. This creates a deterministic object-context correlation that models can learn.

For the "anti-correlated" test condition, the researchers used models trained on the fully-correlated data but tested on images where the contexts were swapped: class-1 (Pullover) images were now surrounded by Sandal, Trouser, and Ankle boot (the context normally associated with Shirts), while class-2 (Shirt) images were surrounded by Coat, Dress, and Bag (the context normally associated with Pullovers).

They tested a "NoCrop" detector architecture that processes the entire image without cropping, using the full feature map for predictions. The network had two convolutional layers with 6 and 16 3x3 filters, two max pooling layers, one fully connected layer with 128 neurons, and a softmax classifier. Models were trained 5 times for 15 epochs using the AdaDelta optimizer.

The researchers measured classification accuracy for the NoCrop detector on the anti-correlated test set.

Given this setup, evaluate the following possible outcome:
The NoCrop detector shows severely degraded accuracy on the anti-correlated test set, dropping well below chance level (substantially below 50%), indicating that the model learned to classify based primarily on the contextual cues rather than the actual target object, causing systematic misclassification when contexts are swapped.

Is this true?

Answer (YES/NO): YES